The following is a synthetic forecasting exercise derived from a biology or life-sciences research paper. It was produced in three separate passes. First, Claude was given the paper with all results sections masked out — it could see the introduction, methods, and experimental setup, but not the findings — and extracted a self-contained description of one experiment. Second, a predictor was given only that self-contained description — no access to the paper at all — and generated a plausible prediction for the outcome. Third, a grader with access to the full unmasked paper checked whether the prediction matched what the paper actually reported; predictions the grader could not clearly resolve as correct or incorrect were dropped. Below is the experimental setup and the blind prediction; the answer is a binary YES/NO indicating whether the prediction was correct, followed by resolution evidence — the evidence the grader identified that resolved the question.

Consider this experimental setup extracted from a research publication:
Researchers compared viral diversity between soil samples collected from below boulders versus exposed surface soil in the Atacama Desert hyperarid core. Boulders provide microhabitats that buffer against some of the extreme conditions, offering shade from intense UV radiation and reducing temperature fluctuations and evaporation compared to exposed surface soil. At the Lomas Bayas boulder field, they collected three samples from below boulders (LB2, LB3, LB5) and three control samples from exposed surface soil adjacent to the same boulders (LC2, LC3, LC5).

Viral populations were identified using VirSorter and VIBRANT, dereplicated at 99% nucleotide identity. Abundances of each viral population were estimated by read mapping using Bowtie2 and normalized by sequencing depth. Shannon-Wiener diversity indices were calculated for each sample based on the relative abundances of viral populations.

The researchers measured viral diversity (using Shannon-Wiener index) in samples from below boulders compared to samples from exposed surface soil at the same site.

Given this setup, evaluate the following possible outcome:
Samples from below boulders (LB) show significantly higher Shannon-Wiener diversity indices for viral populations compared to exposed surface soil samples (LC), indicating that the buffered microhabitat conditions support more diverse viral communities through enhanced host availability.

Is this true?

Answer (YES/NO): NO